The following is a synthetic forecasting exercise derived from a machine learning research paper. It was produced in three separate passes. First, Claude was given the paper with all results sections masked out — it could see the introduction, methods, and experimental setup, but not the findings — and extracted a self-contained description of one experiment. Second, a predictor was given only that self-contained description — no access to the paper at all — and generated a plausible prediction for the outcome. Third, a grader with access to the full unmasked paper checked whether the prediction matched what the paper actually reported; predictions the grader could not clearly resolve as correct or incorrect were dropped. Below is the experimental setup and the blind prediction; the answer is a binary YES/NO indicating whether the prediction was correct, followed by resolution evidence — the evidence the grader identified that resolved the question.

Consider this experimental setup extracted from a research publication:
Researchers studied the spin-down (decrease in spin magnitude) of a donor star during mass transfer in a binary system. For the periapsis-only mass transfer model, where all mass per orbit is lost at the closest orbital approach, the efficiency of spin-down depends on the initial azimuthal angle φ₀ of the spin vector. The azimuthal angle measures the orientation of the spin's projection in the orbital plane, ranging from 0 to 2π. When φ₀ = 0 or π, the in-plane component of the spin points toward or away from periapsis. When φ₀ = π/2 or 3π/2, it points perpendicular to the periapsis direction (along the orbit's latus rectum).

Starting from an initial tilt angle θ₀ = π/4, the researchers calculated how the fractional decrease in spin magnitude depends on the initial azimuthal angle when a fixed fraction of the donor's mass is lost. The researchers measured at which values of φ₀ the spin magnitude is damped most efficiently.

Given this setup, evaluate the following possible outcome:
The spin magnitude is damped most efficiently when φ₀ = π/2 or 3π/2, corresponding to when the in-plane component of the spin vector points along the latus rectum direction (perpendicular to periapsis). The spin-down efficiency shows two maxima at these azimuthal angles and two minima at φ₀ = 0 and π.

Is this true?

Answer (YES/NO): YES